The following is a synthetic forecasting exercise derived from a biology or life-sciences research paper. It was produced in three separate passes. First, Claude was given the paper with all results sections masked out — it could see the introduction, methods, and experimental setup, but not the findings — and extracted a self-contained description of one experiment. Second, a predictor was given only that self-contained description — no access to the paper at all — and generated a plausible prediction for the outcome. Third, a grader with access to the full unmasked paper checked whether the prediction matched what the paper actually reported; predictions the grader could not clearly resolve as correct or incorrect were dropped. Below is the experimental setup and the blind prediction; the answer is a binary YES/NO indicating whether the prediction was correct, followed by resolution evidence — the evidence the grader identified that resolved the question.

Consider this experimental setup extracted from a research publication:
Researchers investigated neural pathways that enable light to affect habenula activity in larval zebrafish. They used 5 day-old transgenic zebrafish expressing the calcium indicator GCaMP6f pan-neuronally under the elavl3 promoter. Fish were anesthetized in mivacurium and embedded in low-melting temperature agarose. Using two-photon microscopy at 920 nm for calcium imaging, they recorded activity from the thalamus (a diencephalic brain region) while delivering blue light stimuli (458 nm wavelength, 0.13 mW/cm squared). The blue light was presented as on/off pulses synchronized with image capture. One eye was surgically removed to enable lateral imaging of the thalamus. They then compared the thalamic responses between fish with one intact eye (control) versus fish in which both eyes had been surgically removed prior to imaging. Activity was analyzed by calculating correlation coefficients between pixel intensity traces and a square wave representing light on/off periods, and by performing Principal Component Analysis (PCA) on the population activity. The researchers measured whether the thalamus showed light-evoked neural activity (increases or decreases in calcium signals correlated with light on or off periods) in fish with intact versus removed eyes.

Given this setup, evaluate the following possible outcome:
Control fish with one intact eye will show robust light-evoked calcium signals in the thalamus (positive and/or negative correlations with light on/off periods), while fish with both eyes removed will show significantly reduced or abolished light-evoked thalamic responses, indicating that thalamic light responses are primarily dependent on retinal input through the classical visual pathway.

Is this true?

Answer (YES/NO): YES